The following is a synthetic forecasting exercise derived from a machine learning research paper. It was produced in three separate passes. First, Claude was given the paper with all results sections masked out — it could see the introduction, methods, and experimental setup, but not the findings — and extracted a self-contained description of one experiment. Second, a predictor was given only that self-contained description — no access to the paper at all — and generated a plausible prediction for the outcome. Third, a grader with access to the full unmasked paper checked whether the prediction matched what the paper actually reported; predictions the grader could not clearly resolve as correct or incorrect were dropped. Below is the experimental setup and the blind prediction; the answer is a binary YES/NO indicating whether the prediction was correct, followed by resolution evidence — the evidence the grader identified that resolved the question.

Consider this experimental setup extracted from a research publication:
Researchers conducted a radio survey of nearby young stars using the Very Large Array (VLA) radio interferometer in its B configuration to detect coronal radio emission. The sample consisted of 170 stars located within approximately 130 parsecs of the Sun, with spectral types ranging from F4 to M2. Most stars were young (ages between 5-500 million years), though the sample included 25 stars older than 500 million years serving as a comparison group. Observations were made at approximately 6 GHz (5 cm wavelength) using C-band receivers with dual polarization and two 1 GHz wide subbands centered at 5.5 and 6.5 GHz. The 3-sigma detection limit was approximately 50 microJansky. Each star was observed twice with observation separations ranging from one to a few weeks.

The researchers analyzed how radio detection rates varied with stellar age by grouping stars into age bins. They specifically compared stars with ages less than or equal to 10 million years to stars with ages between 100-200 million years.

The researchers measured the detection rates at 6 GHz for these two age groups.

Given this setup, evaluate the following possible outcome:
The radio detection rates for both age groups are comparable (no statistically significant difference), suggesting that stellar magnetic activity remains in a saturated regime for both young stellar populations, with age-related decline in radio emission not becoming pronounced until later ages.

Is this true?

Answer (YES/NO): NO